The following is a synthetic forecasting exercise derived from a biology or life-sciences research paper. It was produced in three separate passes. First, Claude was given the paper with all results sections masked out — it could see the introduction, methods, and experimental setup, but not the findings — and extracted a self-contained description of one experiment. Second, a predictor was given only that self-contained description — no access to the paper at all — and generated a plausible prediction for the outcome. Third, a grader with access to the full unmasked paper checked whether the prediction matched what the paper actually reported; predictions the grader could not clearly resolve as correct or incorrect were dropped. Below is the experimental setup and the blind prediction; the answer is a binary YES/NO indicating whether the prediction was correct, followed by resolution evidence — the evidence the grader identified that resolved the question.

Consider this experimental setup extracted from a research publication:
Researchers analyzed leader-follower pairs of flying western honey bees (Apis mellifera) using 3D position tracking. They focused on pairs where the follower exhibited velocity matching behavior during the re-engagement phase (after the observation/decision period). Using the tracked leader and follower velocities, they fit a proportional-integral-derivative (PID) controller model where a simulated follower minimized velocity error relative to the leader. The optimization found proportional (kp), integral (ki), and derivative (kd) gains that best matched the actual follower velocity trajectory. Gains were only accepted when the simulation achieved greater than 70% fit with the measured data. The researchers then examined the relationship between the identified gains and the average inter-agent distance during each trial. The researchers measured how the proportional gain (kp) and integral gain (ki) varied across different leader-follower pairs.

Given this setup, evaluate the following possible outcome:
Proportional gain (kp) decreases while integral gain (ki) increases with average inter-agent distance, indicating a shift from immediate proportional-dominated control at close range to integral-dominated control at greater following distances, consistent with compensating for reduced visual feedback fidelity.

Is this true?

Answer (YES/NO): NO